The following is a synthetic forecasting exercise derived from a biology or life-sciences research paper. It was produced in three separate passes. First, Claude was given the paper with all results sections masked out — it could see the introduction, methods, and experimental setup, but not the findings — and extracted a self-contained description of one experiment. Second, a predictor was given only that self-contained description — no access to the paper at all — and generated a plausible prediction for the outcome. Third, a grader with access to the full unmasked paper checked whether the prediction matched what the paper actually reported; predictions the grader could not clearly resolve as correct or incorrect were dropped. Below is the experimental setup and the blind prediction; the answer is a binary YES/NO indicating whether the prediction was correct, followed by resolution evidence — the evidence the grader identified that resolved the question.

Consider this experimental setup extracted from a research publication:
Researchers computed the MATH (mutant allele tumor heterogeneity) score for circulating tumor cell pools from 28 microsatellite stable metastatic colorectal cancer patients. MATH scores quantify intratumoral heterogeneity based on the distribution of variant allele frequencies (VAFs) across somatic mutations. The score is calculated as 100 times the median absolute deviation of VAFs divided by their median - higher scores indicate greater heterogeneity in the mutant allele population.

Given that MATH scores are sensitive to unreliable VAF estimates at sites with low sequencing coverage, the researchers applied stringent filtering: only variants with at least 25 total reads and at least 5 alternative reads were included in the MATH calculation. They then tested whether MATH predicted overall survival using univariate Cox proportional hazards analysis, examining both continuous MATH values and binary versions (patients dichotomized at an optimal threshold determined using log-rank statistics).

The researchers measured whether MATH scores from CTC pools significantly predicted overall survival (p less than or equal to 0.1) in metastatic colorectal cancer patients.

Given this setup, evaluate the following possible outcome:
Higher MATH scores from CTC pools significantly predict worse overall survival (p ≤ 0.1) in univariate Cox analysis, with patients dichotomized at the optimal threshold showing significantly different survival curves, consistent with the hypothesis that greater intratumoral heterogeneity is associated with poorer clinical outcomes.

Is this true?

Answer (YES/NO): YES